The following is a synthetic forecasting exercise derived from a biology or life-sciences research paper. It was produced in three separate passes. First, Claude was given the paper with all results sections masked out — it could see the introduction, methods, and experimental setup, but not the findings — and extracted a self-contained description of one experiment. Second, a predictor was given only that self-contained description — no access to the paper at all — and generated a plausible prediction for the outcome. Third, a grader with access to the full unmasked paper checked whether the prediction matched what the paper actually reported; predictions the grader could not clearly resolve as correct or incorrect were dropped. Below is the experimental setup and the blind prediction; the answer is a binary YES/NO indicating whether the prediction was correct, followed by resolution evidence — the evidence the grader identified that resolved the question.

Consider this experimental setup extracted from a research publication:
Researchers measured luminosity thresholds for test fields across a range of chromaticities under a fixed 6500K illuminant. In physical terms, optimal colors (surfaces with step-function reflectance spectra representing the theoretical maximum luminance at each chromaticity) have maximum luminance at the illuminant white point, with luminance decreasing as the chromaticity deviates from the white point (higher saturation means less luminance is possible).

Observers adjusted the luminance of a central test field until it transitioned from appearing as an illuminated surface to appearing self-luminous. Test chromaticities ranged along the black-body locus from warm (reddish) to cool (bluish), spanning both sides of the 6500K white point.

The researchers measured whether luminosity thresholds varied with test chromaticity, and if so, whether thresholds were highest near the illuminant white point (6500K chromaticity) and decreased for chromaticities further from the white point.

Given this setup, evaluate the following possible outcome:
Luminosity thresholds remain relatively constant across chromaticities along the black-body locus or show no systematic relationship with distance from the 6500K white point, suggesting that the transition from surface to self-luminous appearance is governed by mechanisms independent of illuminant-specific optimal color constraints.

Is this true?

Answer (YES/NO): NO